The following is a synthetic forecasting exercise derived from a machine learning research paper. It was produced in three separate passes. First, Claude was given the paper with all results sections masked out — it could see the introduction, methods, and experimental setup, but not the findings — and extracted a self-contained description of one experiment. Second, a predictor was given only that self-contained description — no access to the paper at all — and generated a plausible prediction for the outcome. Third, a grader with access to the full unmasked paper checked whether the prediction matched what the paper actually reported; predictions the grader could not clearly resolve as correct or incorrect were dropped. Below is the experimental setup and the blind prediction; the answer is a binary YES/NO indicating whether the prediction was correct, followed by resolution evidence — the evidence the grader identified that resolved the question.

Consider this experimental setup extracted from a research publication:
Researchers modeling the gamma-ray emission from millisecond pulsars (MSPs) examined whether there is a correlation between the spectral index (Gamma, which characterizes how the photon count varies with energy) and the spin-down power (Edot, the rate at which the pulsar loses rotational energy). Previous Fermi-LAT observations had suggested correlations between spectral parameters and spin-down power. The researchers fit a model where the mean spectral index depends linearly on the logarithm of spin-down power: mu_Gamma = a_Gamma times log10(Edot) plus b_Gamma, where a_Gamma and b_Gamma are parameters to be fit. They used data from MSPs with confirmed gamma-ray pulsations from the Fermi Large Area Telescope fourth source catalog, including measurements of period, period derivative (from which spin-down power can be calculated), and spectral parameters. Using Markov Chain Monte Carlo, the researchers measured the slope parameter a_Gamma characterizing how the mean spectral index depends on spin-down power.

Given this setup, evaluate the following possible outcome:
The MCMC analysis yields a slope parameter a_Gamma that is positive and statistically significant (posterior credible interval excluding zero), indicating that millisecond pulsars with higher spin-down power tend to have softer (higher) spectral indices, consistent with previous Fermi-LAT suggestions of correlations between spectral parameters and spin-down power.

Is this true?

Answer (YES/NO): YES